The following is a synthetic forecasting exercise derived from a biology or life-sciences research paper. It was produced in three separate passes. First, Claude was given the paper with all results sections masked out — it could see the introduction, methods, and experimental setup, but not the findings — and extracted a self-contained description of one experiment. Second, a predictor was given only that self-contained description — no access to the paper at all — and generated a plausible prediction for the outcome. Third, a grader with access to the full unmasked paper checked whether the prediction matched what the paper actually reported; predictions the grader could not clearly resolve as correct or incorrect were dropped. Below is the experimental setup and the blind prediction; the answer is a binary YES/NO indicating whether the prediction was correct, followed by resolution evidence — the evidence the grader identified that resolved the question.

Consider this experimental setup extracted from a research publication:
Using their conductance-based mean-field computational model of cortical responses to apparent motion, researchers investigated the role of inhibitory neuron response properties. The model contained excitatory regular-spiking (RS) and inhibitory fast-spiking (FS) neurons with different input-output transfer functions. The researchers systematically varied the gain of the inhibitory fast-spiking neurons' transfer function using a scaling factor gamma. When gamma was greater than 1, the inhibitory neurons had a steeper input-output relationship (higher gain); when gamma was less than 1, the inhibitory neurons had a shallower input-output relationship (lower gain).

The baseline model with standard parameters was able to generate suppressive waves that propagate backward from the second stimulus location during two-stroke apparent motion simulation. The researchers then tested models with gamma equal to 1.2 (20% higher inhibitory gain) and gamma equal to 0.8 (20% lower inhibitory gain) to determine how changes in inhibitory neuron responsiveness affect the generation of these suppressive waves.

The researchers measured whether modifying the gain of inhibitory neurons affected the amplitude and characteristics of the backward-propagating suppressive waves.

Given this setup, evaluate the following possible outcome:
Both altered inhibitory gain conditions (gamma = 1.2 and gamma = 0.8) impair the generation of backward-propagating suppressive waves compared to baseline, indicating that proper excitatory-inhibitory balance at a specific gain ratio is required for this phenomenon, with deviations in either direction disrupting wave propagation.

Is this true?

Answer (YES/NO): NO